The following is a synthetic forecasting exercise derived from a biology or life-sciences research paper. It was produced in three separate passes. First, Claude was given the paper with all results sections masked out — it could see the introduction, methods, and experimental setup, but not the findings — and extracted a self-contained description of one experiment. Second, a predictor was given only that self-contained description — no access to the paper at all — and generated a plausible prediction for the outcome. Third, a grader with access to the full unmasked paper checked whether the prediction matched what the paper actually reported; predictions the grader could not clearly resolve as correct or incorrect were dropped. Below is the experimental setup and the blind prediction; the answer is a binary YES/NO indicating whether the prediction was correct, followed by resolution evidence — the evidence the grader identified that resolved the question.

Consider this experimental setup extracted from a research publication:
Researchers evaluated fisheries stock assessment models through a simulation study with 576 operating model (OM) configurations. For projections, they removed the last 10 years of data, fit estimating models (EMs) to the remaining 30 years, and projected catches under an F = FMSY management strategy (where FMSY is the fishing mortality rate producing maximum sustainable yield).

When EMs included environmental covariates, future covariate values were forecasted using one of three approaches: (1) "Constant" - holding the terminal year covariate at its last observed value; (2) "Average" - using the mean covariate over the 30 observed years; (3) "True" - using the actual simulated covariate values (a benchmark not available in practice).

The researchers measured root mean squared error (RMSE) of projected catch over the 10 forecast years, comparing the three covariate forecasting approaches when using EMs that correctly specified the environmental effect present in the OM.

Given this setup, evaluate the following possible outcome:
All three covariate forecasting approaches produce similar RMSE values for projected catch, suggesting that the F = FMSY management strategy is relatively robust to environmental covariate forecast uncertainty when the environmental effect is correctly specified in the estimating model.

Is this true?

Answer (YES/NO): YES